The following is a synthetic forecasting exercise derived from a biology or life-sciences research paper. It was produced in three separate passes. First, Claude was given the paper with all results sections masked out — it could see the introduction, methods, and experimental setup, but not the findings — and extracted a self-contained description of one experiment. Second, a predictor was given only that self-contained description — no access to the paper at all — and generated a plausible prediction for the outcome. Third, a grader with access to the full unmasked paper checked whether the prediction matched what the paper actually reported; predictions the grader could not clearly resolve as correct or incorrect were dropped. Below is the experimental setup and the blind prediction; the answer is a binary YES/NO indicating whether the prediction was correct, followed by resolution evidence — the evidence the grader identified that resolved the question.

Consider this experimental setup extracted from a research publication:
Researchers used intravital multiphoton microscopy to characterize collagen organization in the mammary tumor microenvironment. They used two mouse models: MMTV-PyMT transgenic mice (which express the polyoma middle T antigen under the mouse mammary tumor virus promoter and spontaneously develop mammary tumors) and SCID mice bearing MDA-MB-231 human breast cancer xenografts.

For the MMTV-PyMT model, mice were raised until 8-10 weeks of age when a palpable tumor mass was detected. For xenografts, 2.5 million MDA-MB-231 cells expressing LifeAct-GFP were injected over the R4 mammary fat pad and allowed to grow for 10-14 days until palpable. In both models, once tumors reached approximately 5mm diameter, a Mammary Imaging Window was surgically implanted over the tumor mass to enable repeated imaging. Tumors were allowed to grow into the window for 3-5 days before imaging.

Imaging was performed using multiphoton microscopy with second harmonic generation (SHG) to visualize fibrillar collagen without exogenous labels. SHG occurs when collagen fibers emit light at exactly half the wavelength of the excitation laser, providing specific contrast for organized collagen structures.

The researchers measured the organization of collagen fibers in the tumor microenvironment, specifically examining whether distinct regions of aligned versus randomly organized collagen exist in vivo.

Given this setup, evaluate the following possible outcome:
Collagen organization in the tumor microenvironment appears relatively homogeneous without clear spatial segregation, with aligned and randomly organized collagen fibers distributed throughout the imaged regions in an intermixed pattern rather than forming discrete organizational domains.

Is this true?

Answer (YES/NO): NO